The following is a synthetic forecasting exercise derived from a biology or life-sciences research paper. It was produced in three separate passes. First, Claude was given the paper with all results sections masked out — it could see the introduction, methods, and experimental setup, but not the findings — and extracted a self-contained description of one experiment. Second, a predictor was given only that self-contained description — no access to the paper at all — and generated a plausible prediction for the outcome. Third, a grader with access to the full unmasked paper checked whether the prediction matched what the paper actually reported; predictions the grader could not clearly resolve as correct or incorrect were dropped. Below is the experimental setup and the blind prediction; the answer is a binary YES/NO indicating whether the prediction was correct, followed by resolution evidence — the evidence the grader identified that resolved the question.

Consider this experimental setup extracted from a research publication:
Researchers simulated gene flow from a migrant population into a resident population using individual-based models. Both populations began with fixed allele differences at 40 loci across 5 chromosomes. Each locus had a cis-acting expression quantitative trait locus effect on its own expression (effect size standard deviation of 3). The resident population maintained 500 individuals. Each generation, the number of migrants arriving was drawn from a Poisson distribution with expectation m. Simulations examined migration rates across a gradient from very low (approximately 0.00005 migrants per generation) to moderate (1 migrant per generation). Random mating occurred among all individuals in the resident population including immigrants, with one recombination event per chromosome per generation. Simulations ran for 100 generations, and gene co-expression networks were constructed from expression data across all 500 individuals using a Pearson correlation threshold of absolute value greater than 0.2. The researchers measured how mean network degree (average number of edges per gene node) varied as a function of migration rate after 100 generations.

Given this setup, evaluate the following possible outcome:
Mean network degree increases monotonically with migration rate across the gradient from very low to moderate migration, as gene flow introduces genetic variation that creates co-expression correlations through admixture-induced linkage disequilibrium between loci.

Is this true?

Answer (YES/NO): NO